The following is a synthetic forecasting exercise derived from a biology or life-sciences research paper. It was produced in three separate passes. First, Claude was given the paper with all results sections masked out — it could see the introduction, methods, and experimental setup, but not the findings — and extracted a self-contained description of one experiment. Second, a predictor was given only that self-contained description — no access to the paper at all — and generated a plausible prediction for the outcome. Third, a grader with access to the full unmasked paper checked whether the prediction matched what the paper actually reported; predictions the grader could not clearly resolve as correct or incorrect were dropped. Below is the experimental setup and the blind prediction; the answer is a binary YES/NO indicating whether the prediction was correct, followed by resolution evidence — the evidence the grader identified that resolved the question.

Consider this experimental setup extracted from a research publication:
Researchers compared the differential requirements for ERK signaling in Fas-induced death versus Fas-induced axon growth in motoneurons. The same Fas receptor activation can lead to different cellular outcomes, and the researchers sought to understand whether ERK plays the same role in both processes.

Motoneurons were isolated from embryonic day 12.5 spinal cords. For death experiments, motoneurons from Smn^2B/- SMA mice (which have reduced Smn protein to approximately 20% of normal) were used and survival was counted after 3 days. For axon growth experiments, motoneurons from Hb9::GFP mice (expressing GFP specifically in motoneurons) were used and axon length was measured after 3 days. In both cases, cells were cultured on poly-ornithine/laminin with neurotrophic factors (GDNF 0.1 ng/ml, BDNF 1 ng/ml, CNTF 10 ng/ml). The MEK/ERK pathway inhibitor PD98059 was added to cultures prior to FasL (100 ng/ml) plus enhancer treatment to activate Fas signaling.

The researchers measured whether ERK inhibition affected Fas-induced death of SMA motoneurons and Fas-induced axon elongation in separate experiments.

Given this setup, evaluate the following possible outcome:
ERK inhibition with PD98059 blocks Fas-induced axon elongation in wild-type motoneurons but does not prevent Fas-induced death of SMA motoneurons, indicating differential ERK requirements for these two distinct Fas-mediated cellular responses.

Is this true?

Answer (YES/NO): YES